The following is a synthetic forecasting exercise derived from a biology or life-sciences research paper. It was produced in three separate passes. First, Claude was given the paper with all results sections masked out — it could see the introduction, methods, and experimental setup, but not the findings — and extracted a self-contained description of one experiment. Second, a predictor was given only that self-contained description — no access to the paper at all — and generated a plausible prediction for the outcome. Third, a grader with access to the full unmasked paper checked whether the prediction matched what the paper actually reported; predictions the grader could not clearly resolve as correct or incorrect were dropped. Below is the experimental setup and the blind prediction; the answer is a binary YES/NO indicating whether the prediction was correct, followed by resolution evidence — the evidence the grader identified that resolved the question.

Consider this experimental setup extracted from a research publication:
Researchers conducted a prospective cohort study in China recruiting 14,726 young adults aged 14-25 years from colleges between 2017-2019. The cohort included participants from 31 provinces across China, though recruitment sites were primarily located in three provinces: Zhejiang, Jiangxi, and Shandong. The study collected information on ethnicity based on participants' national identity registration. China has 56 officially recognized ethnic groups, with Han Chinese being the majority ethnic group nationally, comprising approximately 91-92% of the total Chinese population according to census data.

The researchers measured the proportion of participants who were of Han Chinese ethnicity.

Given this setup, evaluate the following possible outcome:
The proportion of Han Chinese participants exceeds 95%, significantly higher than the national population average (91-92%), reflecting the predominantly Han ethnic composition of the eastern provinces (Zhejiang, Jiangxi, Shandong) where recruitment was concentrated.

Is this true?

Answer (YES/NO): YES